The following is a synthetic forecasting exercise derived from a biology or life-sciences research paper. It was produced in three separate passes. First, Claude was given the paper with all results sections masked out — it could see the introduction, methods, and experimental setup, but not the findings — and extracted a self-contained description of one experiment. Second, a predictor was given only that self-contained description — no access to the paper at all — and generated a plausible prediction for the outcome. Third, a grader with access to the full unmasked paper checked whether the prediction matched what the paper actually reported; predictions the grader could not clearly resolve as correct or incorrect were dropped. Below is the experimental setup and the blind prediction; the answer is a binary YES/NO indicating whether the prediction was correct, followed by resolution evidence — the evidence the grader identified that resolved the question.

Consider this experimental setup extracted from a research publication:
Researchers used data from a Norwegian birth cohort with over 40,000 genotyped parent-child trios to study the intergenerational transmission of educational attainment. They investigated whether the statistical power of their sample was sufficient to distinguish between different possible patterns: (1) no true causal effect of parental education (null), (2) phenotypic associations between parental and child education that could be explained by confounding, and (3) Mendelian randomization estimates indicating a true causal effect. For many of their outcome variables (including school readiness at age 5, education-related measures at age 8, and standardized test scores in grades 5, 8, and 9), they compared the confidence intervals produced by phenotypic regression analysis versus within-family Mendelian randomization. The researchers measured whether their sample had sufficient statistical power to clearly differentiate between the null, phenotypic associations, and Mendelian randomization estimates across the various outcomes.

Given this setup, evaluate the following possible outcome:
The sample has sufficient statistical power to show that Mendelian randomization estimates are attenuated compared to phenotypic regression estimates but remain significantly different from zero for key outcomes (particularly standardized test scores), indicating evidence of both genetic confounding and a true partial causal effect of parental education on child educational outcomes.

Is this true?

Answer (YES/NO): NO